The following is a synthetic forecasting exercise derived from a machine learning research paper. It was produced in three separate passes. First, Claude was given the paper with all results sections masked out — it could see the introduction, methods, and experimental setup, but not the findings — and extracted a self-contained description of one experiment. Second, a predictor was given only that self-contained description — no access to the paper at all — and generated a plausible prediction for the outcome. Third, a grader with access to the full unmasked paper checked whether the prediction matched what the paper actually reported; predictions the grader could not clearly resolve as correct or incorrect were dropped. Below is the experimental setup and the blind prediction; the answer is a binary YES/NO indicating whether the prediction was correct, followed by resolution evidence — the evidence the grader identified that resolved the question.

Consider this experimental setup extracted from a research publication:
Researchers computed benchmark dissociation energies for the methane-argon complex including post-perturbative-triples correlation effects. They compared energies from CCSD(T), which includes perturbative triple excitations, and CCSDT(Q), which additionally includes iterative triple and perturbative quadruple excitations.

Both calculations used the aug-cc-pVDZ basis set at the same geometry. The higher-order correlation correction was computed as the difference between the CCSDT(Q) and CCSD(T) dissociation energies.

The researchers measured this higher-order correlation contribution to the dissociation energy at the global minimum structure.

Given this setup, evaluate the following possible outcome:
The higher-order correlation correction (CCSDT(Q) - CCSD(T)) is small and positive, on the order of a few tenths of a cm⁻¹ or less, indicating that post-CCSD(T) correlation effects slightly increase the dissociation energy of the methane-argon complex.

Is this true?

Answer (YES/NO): NO